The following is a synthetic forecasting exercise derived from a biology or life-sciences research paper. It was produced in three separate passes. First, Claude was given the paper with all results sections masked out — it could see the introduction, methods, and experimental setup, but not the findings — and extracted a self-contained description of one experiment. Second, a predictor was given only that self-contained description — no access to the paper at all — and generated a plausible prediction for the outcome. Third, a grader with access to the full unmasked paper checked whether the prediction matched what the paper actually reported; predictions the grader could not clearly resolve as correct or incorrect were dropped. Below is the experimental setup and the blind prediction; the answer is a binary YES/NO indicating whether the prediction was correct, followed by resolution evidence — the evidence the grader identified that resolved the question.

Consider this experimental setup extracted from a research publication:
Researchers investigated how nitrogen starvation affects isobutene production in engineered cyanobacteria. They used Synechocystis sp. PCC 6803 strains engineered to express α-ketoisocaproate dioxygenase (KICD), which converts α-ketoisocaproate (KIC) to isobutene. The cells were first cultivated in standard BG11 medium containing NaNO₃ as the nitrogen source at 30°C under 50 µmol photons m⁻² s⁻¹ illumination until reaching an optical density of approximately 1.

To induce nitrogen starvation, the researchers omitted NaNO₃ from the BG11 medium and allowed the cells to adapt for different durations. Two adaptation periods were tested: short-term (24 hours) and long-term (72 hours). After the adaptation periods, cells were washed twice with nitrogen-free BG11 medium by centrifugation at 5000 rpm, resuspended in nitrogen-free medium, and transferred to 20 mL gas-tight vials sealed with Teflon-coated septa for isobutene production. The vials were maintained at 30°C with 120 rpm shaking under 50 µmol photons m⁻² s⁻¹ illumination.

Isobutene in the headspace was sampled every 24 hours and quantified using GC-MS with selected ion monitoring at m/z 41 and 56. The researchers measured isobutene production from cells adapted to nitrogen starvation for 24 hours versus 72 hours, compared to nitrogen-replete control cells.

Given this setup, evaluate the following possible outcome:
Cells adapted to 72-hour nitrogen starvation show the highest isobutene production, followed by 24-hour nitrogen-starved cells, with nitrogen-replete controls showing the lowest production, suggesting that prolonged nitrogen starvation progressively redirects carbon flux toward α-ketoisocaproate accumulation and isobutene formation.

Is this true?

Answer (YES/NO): NO